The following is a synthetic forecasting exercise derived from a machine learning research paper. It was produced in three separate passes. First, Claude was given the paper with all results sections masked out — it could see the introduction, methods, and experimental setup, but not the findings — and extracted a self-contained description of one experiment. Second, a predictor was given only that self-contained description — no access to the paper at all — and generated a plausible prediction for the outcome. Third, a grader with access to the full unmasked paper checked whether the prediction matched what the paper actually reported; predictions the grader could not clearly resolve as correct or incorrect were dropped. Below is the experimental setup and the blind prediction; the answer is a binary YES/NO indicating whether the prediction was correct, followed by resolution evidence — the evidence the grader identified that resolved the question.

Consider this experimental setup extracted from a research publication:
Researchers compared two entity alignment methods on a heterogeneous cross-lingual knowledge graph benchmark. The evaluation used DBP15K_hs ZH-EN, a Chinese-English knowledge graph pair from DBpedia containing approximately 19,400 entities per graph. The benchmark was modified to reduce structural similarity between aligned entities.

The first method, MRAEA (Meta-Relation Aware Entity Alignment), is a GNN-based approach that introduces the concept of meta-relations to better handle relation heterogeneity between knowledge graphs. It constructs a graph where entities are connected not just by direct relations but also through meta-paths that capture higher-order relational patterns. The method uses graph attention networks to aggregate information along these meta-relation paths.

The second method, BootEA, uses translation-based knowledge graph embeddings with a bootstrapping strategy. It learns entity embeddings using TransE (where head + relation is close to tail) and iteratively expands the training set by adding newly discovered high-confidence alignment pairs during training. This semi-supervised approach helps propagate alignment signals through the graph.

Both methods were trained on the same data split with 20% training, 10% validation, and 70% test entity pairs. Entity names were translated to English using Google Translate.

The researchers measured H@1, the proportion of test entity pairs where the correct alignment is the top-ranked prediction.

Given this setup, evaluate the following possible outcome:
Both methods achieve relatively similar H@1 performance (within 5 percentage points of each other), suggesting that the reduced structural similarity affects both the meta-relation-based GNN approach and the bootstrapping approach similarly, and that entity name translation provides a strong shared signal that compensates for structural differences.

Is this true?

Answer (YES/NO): NO